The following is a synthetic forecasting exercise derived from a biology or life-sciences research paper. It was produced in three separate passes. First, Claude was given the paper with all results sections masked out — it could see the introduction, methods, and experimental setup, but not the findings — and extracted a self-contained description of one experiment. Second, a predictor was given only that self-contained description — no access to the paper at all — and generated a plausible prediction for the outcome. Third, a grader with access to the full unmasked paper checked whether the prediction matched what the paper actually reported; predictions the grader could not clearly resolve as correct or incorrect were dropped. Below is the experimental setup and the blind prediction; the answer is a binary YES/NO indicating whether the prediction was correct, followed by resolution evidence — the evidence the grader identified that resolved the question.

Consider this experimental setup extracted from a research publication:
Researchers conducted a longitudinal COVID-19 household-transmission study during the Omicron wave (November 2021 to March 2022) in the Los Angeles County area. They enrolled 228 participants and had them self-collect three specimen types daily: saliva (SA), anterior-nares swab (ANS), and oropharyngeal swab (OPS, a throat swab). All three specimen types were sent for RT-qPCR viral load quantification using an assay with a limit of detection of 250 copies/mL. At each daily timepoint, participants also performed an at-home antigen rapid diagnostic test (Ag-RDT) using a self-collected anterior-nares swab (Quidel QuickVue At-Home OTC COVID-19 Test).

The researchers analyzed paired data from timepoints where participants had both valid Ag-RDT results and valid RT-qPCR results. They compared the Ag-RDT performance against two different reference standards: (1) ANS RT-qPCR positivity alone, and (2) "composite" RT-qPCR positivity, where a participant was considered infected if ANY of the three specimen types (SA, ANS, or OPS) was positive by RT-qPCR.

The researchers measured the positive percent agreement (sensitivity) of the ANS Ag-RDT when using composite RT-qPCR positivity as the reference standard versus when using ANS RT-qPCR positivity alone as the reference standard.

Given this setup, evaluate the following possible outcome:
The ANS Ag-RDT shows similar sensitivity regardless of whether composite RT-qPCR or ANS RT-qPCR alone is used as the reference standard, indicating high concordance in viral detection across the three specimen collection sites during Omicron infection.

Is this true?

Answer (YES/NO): NO